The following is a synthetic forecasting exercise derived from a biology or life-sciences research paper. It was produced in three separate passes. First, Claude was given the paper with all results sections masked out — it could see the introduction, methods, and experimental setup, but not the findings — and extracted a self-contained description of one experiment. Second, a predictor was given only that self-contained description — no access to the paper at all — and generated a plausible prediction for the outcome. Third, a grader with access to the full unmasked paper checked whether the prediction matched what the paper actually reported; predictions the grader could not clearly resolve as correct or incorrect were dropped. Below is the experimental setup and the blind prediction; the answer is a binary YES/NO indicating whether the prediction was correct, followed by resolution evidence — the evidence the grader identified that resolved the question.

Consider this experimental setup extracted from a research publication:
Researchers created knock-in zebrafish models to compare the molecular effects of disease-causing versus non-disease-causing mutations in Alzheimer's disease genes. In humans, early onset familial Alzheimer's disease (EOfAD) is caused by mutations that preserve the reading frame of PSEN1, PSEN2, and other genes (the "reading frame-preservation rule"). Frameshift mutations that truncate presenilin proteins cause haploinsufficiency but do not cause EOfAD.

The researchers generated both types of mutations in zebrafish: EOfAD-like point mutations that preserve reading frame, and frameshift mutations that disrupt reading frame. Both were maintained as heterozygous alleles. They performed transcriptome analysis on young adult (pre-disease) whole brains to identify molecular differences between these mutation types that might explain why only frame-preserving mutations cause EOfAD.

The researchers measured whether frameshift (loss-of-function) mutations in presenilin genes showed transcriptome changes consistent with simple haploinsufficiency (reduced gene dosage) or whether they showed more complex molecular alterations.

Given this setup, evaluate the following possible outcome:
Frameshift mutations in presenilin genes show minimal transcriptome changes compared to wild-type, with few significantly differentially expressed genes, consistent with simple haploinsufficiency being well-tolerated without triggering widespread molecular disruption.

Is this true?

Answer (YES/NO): NO